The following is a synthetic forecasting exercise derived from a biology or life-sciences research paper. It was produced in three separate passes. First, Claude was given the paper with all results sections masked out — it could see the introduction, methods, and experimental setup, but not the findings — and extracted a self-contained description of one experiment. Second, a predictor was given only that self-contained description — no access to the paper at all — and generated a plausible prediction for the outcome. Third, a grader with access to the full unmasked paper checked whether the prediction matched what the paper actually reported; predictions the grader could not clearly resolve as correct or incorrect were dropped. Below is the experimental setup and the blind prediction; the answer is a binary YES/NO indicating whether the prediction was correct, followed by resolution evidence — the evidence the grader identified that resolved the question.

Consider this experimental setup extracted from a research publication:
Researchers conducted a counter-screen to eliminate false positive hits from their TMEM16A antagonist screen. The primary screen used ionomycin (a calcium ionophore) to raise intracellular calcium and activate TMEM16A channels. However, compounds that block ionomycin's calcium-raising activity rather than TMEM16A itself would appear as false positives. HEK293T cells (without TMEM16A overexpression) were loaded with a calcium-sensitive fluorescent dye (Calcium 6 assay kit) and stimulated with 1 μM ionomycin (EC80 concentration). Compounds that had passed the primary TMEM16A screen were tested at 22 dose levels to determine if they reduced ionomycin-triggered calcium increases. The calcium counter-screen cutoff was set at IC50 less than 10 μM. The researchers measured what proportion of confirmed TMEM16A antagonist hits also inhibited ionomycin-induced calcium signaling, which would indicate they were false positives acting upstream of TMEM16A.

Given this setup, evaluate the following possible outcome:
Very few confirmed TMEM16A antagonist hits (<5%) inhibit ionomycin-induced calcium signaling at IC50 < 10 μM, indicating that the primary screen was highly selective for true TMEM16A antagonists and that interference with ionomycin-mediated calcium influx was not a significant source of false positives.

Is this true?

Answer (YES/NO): NO